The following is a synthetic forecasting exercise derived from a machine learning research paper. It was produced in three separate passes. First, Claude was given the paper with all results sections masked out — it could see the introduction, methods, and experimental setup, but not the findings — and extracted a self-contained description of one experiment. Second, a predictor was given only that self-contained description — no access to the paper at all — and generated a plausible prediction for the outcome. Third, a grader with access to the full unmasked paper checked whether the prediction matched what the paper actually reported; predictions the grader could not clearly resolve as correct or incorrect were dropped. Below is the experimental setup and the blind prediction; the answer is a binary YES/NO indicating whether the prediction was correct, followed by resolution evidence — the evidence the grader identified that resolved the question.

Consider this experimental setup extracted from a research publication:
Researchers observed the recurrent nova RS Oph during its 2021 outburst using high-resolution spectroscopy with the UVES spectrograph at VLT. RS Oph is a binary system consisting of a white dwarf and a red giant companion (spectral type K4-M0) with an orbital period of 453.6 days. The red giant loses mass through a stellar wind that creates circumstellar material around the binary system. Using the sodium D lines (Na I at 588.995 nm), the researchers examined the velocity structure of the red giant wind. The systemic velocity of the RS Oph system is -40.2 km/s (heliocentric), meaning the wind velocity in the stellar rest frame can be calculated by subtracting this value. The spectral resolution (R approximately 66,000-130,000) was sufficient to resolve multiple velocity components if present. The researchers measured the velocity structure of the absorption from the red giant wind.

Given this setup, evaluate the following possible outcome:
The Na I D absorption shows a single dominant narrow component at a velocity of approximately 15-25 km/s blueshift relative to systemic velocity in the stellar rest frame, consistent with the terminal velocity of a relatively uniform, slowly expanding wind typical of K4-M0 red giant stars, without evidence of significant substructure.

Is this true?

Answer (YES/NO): NO